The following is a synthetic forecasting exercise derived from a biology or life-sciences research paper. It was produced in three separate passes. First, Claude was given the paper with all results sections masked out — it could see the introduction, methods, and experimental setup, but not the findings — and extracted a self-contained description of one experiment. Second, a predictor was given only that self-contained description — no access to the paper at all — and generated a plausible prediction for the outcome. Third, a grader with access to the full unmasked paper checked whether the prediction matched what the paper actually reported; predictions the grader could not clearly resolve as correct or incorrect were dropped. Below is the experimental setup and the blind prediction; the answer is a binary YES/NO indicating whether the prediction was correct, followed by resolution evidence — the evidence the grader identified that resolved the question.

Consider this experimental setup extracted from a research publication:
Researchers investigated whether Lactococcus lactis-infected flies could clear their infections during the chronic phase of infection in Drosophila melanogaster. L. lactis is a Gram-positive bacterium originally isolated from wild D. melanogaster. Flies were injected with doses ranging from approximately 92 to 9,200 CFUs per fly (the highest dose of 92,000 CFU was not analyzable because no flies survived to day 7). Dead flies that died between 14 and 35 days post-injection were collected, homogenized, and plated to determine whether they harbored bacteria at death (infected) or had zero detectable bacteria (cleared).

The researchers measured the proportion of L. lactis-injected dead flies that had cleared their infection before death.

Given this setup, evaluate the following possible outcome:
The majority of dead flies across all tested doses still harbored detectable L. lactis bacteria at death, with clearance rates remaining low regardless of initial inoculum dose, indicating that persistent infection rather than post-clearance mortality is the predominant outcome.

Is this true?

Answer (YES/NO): YES